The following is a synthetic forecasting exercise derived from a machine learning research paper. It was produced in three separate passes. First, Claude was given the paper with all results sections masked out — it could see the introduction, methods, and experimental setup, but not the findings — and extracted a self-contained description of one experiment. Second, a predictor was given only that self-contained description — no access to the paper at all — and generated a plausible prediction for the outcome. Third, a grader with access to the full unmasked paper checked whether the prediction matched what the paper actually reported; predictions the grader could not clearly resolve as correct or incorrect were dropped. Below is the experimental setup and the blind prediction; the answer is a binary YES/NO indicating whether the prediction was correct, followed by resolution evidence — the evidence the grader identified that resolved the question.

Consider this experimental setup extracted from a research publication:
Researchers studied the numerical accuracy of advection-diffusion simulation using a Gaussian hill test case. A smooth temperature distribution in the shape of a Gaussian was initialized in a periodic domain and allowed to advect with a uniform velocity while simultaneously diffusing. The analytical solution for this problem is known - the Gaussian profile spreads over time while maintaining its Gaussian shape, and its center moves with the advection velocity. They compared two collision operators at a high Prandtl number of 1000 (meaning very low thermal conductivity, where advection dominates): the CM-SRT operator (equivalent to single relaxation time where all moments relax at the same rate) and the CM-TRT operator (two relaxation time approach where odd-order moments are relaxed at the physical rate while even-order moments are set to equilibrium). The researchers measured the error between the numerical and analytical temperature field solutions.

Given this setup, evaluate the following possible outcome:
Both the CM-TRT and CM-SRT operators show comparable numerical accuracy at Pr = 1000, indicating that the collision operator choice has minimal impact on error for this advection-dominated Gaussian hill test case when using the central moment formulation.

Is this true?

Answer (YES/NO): NO